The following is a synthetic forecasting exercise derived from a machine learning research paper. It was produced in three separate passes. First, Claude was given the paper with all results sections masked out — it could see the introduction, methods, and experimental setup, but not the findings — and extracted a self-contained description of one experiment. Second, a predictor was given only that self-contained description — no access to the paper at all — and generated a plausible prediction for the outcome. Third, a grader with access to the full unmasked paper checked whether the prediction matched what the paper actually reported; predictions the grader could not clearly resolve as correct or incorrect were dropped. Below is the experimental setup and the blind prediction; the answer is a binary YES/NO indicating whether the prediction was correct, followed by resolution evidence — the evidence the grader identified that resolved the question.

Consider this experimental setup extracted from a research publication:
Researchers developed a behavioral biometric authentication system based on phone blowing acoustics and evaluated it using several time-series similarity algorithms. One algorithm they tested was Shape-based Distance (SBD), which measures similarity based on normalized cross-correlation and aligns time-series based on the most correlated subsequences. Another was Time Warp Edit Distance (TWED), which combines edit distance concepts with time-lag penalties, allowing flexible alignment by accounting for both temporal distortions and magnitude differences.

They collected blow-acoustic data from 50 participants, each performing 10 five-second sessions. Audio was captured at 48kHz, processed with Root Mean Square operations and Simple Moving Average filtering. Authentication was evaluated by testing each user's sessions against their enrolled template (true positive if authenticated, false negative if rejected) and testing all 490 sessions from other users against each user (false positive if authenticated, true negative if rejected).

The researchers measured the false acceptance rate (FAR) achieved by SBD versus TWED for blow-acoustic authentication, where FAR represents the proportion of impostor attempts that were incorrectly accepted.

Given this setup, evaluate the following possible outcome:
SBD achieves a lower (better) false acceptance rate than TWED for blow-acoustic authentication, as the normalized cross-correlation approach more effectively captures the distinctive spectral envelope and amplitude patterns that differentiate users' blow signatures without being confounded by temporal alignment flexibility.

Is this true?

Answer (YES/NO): YES